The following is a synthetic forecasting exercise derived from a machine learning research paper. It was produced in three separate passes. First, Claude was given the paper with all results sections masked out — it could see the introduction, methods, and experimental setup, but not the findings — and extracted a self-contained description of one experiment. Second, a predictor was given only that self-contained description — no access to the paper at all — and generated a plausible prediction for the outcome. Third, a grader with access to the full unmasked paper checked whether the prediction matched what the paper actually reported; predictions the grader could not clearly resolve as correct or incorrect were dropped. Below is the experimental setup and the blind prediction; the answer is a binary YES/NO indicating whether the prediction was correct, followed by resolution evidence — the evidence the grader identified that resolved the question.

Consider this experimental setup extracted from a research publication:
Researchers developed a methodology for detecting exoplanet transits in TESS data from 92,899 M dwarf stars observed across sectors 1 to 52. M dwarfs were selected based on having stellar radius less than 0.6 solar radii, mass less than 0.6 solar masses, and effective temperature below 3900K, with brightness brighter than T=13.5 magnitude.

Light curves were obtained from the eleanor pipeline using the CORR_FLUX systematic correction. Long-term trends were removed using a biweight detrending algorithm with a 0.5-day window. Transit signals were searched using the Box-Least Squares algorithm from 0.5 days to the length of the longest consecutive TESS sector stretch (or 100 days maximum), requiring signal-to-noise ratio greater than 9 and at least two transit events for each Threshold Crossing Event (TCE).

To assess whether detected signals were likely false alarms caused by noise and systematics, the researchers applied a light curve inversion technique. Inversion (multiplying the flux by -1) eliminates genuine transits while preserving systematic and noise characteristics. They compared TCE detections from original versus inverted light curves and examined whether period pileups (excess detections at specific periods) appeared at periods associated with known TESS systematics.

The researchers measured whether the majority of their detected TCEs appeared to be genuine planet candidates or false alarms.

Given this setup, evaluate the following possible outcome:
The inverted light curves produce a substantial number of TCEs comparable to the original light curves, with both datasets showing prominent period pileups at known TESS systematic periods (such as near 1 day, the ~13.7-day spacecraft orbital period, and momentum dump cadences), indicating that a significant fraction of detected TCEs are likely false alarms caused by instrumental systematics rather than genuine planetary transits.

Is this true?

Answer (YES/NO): YES